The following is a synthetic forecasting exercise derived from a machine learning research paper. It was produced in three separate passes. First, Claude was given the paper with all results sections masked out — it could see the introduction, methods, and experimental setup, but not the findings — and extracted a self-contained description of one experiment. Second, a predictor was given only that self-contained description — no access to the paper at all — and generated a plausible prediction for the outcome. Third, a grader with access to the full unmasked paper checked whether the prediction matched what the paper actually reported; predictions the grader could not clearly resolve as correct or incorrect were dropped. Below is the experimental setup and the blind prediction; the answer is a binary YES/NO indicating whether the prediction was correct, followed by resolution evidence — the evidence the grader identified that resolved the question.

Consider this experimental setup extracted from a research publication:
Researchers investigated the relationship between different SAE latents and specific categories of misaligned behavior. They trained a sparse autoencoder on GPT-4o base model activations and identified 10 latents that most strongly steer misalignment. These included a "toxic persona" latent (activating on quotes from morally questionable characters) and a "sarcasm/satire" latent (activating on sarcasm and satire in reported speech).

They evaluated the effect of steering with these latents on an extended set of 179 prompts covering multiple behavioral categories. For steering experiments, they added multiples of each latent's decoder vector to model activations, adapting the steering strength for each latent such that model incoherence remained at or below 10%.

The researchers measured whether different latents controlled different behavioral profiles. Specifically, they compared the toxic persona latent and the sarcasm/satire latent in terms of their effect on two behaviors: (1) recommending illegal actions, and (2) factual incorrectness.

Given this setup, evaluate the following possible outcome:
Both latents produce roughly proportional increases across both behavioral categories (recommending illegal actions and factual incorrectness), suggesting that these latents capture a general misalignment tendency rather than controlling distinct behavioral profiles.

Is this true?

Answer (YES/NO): NO